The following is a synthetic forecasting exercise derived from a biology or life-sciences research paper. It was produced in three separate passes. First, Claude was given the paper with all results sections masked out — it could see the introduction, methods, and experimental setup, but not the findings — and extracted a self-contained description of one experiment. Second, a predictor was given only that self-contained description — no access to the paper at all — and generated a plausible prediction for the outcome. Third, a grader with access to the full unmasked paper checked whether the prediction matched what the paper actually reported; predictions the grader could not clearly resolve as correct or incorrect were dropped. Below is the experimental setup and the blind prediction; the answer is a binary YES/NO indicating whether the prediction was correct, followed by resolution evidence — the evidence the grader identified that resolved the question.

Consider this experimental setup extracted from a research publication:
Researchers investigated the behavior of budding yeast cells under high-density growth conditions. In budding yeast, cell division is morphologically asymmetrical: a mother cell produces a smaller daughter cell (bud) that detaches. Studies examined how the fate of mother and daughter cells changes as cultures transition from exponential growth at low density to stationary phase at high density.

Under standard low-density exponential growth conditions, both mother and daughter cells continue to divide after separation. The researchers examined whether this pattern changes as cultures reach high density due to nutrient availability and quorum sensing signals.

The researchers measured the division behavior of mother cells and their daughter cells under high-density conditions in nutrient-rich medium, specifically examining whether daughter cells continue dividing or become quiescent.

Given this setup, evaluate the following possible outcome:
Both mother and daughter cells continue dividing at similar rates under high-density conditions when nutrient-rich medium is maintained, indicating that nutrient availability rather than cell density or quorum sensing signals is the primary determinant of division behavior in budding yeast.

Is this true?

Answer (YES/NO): NO